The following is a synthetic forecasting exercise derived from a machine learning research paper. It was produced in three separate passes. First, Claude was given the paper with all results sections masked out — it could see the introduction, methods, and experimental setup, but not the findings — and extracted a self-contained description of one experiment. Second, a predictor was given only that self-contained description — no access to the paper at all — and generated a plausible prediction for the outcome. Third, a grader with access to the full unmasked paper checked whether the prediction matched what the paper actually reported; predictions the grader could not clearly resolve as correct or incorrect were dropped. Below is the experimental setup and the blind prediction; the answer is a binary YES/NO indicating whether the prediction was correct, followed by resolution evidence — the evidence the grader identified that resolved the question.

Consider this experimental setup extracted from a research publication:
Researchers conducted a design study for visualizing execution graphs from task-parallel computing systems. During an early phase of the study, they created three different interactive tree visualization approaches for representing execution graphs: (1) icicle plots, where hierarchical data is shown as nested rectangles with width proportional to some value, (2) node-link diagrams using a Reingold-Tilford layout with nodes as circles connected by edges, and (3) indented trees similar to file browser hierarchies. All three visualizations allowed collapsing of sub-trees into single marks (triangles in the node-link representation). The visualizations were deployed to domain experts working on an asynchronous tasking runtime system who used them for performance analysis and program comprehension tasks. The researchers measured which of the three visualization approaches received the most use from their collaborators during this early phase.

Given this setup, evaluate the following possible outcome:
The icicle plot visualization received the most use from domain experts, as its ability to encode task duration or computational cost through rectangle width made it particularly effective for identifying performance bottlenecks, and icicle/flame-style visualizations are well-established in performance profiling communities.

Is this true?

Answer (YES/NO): NO